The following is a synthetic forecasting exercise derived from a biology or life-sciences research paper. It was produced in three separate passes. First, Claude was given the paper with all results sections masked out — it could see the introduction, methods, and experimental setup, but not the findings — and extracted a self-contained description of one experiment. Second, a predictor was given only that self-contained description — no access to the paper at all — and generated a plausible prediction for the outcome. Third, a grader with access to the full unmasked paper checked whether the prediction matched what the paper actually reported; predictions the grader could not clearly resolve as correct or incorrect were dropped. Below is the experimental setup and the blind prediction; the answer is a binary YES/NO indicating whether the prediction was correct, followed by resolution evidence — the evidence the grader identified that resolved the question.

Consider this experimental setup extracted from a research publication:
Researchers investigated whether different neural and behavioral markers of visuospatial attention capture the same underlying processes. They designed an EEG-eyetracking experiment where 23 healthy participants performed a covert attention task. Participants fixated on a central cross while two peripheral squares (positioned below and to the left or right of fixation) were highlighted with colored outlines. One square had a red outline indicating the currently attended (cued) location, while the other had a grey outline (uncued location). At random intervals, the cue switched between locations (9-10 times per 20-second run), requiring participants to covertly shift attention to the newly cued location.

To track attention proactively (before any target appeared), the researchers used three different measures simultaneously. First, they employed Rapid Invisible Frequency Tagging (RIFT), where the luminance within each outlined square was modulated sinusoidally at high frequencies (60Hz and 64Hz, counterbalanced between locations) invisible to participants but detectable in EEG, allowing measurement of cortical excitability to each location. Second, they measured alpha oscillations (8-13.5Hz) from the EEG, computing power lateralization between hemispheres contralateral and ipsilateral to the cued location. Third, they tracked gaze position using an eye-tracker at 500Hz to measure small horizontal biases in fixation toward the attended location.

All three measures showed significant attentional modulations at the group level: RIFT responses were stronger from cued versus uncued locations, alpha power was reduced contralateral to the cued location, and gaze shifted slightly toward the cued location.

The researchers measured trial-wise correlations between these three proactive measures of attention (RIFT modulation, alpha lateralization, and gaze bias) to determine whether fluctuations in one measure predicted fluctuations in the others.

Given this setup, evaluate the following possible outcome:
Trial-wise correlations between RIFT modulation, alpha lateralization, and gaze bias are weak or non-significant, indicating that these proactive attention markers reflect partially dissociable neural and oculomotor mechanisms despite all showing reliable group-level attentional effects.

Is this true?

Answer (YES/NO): YES